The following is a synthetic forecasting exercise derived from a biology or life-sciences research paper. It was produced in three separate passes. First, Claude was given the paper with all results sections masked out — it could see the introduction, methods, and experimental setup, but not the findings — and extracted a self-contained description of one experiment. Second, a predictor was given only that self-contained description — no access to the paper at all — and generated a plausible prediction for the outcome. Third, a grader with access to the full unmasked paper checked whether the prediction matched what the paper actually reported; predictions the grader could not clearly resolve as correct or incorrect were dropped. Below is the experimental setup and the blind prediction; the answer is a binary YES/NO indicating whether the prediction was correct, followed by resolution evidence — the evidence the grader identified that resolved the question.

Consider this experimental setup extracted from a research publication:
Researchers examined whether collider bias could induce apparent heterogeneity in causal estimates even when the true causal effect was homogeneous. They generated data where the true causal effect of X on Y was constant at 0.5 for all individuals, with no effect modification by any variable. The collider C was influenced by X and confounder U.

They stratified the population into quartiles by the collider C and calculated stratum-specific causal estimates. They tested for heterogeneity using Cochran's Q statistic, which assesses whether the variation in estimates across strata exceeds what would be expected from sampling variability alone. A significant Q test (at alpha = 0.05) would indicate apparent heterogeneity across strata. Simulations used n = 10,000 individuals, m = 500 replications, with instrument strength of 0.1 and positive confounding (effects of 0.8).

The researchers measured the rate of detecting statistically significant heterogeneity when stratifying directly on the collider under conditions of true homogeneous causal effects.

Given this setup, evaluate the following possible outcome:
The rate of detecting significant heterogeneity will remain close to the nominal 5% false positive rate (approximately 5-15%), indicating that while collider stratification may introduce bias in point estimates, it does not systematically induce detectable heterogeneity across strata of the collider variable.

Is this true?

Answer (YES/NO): YES